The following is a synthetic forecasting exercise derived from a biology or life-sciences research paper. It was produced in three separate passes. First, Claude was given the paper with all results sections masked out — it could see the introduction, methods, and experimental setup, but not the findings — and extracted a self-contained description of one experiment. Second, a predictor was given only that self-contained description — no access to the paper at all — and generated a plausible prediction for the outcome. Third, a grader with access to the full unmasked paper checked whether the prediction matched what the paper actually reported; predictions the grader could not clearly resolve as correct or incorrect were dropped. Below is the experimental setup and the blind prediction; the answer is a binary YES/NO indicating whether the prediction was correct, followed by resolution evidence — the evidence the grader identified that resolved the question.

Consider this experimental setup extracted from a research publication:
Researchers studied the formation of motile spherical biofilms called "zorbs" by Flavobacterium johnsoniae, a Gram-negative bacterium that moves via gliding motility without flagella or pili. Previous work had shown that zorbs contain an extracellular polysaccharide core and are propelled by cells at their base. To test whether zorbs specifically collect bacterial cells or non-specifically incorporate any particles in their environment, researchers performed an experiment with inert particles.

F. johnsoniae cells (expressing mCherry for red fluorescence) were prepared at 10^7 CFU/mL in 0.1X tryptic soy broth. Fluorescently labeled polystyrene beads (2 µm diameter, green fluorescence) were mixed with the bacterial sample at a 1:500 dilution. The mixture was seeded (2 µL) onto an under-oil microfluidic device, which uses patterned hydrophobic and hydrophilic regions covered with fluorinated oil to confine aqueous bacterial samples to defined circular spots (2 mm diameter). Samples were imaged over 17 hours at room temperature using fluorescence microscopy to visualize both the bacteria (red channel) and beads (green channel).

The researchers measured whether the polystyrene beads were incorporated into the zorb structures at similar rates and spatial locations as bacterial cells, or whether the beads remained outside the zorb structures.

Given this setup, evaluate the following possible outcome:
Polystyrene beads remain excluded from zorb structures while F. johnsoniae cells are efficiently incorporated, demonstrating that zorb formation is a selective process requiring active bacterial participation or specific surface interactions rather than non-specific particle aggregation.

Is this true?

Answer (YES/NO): YES